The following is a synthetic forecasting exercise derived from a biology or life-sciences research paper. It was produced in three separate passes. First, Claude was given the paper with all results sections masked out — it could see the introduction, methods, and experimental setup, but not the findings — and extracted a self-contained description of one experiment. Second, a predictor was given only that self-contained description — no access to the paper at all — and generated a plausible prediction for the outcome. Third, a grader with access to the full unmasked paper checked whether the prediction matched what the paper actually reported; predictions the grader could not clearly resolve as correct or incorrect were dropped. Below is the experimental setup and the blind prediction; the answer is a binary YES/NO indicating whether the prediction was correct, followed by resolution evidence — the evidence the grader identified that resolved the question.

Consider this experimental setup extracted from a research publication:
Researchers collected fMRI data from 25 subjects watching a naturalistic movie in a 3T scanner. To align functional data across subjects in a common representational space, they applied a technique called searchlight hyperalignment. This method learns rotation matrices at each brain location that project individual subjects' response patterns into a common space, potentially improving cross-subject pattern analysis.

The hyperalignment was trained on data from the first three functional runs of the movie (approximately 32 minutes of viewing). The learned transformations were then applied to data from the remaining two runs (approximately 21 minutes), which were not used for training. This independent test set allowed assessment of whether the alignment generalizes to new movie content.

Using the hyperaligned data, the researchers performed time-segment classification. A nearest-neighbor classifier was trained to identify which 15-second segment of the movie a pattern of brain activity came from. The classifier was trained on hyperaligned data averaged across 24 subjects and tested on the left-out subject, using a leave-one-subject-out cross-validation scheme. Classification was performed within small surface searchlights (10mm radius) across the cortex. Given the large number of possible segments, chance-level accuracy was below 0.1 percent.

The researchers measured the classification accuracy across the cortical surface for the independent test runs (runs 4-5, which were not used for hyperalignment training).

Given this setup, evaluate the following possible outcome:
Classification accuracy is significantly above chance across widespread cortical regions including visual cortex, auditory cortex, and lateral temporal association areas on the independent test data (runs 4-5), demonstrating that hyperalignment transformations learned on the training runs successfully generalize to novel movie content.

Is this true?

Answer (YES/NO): YES